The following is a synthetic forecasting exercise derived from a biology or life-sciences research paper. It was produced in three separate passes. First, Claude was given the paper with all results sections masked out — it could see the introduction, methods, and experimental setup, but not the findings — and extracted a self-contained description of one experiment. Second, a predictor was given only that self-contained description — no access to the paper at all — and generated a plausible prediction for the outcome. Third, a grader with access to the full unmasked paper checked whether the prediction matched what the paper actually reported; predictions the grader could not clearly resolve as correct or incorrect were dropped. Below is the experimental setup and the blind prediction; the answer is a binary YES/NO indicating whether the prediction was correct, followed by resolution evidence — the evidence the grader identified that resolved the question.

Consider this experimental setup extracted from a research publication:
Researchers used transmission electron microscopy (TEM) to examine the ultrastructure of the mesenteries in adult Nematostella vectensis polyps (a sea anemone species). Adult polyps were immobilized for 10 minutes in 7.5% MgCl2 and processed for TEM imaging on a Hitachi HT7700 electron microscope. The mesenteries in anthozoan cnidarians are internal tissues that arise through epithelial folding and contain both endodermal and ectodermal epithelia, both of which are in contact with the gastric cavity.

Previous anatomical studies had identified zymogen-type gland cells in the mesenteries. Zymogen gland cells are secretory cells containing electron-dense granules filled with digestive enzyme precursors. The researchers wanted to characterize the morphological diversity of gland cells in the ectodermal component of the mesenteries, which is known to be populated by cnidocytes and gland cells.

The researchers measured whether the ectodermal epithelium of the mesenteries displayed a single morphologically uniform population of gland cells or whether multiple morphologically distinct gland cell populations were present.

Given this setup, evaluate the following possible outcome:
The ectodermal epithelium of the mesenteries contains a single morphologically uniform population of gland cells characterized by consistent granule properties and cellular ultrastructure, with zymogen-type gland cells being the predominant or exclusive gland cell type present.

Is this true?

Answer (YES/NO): NO